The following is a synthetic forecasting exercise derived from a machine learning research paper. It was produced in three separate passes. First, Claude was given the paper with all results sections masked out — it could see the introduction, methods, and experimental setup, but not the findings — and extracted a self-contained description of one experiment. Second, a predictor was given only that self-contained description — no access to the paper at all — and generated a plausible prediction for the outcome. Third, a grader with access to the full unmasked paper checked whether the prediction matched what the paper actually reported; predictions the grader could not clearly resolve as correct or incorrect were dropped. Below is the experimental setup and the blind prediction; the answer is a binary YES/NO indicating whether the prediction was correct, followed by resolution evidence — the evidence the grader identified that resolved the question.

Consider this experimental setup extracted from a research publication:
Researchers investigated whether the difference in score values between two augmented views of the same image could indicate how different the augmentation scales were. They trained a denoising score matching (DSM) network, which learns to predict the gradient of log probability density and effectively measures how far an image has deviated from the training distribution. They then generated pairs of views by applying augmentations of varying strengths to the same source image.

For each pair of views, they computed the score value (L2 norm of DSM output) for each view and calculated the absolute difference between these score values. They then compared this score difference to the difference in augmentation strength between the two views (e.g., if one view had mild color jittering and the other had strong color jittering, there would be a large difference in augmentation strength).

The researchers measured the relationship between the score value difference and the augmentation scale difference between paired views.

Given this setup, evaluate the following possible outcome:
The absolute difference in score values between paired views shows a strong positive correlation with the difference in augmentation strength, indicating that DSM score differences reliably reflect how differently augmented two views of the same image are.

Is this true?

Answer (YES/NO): YES